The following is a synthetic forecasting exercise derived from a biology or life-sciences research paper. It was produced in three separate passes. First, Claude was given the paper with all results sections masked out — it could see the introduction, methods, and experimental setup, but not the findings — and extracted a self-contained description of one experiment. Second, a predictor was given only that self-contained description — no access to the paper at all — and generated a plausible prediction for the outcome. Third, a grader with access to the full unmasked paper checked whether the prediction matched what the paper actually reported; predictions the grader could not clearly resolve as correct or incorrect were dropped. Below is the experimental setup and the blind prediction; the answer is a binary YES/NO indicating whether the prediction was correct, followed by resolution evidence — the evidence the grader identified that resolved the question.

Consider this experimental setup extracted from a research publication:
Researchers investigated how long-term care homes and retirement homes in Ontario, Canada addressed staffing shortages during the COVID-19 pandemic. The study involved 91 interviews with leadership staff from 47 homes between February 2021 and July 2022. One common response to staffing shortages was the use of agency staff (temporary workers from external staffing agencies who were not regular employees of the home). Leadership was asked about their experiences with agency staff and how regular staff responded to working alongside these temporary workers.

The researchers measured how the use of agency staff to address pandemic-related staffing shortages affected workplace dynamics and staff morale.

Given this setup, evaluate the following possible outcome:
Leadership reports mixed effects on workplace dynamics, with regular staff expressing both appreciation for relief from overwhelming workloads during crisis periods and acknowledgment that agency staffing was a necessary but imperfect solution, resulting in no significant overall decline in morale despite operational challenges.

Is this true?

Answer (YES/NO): NO